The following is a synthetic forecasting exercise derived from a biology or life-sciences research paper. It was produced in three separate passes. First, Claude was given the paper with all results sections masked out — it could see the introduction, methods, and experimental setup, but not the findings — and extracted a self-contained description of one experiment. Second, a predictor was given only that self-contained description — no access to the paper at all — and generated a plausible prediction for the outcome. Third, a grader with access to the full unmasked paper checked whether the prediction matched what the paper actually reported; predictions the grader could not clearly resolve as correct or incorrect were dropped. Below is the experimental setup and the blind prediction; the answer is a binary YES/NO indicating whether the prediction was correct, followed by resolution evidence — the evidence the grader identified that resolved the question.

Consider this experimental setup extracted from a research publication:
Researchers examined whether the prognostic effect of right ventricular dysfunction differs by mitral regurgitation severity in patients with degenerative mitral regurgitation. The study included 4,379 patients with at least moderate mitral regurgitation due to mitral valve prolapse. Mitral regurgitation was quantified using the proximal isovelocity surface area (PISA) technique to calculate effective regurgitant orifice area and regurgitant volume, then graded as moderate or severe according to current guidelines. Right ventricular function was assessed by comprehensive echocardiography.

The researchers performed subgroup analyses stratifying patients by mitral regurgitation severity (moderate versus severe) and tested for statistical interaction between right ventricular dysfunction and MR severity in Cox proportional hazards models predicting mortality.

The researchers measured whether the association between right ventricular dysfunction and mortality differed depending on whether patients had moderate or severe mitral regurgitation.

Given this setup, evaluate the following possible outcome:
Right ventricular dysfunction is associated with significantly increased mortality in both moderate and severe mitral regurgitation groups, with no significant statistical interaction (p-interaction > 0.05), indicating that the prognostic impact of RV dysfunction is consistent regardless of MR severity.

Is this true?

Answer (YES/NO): YES